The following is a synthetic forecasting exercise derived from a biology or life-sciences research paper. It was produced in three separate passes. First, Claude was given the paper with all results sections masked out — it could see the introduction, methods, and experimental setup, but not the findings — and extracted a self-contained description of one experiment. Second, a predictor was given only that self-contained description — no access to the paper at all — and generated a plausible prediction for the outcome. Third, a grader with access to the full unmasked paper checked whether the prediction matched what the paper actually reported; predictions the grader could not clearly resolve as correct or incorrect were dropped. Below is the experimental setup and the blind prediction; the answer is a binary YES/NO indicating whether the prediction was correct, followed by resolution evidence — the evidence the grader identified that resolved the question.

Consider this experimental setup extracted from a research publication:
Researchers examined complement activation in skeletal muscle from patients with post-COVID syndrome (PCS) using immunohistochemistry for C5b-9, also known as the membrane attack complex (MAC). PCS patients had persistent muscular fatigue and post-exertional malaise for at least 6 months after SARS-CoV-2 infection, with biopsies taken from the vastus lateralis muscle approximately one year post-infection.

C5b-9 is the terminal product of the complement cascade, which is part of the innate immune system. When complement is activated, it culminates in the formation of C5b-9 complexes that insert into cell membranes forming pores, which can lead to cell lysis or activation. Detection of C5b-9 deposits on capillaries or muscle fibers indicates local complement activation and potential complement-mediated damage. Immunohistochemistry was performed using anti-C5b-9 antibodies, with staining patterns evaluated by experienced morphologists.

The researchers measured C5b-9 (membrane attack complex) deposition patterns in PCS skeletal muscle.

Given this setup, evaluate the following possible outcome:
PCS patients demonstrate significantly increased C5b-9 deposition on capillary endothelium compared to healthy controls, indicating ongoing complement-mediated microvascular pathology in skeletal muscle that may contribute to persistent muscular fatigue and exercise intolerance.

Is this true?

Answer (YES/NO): NO